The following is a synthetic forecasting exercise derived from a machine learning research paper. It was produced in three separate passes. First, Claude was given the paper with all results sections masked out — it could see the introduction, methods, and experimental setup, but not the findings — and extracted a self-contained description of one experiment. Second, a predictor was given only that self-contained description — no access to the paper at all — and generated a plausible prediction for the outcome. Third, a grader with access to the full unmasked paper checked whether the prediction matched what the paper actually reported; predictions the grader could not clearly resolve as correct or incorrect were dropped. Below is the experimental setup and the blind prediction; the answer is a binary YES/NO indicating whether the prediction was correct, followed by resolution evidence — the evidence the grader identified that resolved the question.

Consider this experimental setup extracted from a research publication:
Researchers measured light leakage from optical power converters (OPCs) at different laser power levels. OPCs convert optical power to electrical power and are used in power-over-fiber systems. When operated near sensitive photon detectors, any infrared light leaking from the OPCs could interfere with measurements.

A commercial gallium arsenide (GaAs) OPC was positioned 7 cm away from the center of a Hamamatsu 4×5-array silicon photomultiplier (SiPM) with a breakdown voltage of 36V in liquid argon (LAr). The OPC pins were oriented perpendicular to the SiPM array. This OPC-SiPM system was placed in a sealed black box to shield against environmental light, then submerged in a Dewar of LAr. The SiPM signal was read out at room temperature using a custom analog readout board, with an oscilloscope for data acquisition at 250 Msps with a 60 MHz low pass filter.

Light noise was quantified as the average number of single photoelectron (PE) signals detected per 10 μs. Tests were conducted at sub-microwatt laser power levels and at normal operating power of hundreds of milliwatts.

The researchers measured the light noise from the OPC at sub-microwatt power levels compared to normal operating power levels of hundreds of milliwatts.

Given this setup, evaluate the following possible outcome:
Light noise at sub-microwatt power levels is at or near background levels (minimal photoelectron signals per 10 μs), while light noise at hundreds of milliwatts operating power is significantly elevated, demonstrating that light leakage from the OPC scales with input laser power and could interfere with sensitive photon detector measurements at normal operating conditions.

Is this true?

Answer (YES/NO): NO